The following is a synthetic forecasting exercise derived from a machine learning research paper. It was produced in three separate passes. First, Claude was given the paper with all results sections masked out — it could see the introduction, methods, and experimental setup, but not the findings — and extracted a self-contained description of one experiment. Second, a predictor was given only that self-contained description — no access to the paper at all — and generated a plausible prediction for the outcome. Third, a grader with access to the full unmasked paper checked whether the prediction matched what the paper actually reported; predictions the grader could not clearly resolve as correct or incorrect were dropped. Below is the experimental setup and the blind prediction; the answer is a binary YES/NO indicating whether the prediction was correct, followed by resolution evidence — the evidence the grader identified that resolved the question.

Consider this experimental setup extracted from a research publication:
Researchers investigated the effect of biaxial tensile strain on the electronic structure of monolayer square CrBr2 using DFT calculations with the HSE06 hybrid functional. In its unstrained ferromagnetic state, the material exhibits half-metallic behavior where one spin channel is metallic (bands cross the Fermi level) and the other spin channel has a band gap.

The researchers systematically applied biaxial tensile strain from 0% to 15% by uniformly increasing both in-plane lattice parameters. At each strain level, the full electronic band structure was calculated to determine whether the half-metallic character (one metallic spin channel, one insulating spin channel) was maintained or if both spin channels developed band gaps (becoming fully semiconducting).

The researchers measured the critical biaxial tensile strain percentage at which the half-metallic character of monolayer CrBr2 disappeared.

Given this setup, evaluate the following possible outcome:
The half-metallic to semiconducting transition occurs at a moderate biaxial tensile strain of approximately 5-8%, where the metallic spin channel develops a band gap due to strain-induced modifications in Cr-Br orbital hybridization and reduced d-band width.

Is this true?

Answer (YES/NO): NO